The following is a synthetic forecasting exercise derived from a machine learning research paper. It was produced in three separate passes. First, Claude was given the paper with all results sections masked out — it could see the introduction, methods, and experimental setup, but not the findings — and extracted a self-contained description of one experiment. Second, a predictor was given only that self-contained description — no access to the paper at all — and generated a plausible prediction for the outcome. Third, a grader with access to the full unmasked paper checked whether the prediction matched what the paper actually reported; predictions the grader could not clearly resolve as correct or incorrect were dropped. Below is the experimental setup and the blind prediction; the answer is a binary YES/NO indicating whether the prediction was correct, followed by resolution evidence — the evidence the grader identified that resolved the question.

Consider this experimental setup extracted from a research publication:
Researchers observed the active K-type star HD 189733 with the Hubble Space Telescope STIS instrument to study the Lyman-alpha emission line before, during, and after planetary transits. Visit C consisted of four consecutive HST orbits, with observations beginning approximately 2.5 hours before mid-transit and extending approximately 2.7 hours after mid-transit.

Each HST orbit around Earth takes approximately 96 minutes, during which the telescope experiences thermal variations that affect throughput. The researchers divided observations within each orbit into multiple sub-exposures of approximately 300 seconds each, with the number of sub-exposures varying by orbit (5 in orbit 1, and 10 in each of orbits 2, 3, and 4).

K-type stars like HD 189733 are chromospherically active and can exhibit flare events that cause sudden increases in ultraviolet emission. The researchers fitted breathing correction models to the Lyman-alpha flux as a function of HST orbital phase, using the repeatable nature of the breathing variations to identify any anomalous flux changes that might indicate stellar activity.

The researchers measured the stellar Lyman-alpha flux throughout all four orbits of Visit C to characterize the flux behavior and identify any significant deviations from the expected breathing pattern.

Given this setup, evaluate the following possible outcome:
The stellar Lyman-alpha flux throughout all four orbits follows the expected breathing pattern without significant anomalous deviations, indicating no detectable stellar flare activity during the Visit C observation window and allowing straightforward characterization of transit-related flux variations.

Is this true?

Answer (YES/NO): NO